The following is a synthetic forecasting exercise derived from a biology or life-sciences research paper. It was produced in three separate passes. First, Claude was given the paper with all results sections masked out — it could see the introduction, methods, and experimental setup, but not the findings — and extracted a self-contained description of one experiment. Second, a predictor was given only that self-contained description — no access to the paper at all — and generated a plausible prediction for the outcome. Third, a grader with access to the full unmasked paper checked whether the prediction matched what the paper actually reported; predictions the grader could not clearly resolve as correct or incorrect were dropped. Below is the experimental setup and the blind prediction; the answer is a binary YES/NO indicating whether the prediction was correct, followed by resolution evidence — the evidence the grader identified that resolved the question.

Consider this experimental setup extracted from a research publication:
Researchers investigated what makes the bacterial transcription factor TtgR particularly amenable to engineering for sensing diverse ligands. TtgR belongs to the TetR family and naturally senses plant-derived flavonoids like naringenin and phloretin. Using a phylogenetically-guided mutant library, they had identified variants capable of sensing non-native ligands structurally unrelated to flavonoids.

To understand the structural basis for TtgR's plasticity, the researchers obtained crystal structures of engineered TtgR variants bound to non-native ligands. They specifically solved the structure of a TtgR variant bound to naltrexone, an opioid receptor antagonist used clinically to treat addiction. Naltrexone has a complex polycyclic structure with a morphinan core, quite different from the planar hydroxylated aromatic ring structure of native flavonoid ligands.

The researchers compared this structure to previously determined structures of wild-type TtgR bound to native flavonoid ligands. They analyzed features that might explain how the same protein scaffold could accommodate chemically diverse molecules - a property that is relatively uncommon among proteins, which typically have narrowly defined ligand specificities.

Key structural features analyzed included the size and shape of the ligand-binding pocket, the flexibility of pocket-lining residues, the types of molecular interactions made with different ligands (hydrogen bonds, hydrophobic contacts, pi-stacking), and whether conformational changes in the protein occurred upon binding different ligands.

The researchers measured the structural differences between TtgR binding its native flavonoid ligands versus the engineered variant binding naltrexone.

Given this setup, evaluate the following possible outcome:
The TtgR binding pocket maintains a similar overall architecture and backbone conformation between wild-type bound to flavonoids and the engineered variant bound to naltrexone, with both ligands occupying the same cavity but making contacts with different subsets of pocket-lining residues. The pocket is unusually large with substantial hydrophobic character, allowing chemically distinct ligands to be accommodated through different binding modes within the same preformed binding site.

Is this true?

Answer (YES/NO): YES